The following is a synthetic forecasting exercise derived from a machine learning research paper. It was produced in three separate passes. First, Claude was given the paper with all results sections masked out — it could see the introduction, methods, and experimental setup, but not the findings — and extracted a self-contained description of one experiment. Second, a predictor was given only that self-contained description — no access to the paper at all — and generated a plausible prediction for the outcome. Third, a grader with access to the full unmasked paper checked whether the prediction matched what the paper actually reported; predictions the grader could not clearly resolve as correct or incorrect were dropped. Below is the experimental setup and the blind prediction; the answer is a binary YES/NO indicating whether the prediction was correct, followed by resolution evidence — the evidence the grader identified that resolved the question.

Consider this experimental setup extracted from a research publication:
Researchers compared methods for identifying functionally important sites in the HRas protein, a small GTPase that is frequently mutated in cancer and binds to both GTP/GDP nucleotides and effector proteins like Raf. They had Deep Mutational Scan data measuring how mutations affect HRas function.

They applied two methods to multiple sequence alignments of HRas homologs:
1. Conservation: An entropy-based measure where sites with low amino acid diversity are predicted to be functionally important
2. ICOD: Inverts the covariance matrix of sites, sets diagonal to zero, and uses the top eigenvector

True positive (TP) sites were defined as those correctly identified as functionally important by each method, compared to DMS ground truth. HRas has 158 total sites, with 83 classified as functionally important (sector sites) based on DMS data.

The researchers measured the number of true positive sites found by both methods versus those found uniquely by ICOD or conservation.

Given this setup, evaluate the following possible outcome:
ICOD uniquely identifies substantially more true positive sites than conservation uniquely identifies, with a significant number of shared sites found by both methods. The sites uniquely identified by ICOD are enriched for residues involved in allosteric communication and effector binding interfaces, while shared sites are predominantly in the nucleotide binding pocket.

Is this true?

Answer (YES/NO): NO